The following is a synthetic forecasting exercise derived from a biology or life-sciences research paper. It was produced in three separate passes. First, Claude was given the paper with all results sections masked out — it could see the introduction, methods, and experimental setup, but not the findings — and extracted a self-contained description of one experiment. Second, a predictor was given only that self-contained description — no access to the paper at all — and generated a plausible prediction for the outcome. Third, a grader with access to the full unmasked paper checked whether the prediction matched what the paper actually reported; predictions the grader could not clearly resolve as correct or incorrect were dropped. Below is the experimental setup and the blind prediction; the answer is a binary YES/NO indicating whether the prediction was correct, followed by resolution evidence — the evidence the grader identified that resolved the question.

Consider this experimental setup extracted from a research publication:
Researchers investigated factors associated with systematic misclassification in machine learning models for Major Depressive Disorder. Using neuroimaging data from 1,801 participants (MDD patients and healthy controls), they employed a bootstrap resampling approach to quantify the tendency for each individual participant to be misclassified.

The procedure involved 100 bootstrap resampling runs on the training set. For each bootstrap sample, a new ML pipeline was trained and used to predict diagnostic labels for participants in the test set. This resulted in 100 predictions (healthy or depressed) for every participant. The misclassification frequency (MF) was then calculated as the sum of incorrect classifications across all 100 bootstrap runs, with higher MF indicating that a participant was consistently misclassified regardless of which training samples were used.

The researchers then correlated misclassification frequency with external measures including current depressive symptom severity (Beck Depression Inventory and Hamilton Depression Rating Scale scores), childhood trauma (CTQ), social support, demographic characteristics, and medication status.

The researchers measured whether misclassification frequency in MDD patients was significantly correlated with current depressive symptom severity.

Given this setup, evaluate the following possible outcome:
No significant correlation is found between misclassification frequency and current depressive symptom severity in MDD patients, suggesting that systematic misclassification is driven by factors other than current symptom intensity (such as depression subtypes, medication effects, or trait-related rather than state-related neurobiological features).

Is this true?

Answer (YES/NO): NO